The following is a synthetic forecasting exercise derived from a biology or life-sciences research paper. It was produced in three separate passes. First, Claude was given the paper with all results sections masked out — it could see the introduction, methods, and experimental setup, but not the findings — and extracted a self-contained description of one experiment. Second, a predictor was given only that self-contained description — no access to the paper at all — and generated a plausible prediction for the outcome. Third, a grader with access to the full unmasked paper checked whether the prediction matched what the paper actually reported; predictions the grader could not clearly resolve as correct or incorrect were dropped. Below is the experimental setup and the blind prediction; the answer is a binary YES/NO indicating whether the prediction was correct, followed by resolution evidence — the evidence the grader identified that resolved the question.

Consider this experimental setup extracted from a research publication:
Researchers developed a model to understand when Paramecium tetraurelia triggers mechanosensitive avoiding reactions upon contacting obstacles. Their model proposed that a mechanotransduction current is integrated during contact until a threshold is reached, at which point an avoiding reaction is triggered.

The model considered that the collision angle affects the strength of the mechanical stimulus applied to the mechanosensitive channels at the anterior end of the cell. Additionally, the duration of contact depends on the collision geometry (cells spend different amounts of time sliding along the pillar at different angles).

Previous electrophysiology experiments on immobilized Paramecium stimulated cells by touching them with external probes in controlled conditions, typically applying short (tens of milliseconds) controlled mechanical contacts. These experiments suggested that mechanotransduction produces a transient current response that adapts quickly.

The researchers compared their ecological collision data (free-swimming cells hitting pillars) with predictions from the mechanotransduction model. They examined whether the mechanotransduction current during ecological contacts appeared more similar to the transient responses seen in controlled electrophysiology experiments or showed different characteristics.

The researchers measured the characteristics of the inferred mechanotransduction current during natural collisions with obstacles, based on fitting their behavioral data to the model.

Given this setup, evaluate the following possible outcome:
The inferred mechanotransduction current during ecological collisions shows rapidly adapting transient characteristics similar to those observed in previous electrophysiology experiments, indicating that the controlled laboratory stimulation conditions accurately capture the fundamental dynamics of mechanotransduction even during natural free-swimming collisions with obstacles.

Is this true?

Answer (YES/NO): NO